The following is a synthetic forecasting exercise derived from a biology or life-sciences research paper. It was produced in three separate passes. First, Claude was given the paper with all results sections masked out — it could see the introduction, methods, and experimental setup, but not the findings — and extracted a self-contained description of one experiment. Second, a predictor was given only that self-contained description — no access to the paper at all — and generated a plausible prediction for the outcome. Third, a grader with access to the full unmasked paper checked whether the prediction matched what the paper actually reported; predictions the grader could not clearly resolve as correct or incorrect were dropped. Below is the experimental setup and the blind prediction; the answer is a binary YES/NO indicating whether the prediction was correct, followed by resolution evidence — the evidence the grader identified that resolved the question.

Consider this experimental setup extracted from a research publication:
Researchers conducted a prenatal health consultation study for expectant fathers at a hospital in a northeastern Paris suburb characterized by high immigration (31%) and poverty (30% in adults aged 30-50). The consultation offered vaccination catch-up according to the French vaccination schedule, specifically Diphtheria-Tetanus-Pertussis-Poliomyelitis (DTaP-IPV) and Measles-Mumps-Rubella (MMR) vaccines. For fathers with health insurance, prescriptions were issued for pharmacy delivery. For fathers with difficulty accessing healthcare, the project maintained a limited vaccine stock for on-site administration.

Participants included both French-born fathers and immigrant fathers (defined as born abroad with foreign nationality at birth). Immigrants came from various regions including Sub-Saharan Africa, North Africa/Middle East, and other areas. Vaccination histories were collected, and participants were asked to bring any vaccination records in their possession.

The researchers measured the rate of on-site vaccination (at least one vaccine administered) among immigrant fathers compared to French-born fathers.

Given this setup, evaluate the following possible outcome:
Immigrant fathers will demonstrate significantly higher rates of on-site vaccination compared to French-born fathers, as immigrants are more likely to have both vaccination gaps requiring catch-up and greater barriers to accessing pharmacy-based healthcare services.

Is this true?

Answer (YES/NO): YES